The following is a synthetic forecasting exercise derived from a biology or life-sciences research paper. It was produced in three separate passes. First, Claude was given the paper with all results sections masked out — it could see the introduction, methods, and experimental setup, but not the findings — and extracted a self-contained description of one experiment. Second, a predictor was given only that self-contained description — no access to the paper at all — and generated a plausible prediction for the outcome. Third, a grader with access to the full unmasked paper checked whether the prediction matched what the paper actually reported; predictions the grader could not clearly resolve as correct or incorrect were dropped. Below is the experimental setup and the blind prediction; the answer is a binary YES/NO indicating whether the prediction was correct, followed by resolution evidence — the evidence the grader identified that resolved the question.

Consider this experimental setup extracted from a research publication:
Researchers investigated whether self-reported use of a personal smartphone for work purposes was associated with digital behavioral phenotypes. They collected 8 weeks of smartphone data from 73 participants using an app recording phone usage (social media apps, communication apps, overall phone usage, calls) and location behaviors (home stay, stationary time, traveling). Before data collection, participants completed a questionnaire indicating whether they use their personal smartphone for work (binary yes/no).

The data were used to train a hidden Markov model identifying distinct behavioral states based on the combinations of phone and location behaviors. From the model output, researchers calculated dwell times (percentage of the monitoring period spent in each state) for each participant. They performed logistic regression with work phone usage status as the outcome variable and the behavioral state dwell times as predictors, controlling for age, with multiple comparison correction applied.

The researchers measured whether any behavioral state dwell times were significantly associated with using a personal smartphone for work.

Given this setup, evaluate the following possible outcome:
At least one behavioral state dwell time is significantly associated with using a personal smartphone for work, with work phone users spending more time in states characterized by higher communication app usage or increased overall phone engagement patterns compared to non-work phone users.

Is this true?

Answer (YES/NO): NO